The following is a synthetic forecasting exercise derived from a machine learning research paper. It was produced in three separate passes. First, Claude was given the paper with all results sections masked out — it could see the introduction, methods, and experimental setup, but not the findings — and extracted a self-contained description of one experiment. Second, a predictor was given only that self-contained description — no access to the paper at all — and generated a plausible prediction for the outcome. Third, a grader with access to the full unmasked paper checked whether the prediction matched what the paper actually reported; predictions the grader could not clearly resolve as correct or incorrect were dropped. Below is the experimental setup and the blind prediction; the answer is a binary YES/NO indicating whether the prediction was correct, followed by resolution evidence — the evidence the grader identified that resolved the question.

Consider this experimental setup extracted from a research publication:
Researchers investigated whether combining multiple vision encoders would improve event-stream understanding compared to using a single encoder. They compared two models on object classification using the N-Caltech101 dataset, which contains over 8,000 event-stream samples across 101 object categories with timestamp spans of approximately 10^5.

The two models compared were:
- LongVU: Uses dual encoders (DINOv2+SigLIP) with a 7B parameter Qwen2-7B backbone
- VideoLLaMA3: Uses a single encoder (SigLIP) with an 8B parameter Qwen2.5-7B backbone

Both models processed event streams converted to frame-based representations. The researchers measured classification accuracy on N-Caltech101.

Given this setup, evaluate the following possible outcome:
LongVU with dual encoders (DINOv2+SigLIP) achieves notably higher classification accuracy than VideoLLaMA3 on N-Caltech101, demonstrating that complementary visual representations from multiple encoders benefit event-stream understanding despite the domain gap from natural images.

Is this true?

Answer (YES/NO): NO